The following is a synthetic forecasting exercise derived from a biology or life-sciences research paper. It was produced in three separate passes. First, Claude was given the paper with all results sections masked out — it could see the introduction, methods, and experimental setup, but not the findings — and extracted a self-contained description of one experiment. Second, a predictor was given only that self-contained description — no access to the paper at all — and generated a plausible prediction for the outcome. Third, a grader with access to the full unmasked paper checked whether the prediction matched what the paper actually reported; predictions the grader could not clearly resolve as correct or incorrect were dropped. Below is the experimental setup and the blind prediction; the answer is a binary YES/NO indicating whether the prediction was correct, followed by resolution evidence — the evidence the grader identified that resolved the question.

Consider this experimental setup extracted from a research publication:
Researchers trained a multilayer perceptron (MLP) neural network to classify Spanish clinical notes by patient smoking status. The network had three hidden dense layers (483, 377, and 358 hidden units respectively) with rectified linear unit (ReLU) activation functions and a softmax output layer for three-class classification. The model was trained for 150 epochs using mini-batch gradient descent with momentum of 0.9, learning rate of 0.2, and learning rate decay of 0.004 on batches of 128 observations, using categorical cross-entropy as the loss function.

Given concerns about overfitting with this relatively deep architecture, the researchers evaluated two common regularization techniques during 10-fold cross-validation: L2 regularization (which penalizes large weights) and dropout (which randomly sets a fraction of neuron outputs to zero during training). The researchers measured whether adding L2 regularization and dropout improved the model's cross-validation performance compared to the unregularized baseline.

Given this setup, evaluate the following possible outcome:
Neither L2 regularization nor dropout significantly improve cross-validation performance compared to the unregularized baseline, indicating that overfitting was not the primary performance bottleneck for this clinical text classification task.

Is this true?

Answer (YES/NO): YES